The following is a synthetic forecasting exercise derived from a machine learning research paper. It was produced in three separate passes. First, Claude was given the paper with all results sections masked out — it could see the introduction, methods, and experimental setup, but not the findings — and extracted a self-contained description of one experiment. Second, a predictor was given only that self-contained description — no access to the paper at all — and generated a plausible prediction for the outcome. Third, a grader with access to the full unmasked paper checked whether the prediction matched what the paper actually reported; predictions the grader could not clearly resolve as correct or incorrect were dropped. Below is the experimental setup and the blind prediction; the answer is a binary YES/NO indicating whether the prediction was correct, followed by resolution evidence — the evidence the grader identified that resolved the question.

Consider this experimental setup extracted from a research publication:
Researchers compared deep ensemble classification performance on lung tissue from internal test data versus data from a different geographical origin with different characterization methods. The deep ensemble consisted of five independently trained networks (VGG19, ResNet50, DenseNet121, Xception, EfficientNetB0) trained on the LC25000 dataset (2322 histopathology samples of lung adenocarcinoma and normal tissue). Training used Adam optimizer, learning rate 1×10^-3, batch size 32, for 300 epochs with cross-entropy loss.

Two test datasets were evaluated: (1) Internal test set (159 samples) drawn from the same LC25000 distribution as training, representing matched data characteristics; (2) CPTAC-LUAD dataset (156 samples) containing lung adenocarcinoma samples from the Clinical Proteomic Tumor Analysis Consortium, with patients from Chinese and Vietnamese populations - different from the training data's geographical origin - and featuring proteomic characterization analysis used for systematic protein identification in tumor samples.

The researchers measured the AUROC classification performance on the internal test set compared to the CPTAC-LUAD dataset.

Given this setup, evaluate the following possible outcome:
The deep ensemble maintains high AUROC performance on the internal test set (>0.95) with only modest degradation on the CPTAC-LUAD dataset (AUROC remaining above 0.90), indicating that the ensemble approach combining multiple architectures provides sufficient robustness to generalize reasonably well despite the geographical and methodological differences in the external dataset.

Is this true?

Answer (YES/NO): YES